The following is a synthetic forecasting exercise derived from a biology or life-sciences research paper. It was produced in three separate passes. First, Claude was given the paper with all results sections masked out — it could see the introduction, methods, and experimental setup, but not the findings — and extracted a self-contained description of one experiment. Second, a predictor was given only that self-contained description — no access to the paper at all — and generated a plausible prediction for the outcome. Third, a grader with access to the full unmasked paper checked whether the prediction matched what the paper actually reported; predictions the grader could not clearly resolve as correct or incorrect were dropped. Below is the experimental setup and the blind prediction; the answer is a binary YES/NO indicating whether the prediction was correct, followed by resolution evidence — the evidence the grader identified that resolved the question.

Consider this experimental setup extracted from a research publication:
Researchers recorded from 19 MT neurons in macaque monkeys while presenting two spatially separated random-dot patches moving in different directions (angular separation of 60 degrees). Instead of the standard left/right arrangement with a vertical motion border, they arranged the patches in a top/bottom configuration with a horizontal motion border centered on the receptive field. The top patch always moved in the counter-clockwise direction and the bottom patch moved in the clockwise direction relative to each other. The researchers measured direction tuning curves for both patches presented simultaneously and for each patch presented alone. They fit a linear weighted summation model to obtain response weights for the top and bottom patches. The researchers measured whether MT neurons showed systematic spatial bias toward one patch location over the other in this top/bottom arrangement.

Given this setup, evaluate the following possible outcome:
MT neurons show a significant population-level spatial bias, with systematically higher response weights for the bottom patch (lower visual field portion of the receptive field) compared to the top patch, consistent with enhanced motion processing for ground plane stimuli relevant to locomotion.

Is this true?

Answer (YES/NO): NO